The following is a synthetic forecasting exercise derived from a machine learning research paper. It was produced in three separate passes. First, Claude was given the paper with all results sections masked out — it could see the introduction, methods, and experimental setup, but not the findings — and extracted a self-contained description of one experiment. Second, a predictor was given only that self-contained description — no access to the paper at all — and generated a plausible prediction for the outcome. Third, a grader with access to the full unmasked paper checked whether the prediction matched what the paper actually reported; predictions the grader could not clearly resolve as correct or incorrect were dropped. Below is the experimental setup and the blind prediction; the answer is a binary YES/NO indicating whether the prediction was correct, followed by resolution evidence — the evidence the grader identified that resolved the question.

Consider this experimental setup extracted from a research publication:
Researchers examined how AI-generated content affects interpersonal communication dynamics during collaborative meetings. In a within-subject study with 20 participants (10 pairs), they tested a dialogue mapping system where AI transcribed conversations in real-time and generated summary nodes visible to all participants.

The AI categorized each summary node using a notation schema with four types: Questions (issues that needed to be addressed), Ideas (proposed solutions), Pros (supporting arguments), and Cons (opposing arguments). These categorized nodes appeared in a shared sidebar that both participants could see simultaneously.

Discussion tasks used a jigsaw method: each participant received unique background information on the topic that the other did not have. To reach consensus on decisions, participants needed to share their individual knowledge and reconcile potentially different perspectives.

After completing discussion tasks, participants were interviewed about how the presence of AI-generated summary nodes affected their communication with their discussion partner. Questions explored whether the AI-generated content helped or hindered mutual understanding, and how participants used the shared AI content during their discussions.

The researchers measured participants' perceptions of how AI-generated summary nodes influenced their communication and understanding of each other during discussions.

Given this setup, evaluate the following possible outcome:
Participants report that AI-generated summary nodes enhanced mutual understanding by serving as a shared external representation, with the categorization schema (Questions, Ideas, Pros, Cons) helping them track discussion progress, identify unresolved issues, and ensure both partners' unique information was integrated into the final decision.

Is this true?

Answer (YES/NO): NO